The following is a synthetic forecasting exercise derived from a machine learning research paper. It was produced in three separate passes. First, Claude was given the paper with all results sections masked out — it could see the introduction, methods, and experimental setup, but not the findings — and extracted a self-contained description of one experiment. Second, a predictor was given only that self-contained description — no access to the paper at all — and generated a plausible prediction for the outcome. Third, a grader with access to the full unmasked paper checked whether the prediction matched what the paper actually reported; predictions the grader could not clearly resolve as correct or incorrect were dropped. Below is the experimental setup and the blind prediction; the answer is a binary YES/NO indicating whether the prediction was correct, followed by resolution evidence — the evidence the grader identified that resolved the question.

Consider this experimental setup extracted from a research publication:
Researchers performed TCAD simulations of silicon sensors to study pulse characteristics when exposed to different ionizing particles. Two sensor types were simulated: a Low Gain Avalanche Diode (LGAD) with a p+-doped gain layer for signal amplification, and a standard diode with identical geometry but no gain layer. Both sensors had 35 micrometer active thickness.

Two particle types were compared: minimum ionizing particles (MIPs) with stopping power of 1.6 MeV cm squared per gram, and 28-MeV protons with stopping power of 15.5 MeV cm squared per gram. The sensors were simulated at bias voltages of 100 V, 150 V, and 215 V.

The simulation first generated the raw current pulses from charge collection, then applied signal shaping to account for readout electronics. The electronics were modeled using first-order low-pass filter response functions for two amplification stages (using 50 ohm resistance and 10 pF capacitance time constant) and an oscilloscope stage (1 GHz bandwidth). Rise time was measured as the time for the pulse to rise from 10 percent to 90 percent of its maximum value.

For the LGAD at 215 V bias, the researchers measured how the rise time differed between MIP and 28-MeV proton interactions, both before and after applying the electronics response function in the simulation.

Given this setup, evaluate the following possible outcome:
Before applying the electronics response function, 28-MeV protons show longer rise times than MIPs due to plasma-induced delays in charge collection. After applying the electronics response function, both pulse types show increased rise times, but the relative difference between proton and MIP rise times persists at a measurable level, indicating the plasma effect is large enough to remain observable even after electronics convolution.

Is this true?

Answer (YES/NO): NO